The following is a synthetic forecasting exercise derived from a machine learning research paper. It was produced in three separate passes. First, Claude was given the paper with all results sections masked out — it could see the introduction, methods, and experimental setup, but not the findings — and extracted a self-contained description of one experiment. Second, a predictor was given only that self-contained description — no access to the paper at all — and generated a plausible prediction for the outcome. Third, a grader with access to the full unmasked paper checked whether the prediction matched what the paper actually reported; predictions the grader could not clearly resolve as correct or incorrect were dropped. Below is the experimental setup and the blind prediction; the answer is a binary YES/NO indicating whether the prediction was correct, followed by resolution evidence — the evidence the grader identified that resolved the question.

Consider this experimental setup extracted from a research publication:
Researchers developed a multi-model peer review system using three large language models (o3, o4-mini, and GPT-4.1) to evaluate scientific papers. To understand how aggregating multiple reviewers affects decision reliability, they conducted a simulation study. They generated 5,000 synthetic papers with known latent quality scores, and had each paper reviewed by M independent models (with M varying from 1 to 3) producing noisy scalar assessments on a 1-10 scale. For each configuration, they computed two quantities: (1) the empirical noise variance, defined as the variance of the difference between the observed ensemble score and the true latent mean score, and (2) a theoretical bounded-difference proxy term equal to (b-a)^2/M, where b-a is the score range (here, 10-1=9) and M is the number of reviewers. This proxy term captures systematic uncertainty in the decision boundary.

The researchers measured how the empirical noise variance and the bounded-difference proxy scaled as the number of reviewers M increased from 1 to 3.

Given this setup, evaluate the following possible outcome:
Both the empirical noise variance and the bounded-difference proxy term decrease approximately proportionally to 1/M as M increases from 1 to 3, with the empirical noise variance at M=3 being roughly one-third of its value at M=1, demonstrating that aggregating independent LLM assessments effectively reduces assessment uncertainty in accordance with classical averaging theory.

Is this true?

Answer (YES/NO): YES